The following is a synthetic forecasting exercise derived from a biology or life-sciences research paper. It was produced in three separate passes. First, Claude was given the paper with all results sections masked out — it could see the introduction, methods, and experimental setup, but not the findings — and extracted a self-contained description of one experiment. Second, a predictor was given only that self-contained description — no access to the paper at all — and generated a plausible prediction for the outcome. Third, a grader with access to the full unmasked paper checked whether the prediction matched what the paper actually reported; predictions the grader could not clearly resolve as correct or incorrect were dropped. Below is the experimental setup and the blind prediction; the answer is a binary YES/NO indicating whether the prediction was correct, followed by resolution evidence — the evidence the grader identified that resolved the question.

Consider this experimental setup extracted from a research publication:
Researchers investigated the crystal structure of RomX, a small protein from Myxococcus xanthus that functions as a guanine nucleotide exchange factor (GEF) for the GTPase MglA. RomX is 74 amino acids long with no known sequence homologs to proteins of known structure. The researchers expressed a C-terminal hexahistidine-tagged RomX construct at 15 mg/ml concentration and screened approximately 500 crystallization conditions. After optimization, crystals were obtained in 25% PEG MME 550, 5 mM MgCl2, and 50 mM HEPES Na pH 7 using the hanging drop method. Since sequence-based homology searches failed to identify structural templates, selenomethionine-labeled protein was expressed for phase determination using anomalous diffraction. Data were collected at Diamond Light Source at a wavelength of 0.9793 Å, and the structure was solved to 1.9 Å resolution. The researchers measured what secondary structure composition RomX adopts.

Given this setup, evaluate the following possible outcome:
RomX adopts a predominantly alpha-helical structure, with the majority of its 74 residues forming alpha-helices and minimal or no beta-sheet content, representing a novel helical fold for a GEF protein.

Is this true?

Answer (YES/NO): YES